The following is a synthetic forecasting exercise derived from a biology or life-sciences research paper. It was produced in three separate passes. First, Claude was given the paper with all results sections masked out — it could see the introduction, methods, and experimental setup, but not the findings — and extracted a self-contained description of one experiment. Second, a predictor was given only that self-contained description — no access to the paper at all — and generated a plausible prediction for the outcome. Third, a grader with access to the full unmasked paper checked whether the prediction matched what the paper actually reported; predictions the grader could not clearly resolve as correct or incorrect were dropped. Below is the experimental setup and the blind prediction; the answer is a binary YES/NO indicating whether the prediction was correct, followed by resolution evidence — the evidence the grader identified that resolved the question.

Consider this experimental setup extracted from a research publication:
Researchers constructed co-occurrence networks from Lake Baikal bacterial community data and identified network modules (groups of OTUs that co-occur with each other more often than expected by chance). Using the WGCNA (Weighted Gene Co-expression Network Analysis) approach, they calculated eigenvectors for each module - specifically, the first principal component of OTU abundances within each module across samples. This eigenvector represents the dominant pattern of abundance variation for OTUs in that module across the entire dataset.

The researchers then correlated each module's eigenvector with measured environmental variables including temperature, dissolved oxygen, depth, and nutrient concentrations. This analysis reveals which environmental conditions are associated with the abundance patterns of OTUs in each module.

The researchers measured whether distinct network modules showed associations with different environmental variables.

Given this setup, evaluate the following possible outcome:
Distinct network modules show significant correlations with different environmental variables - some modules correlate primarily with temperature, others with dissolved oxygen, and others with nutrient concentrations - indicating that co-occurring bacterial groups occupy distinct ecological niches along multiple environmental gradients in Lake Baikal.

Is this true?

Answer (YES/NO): NO